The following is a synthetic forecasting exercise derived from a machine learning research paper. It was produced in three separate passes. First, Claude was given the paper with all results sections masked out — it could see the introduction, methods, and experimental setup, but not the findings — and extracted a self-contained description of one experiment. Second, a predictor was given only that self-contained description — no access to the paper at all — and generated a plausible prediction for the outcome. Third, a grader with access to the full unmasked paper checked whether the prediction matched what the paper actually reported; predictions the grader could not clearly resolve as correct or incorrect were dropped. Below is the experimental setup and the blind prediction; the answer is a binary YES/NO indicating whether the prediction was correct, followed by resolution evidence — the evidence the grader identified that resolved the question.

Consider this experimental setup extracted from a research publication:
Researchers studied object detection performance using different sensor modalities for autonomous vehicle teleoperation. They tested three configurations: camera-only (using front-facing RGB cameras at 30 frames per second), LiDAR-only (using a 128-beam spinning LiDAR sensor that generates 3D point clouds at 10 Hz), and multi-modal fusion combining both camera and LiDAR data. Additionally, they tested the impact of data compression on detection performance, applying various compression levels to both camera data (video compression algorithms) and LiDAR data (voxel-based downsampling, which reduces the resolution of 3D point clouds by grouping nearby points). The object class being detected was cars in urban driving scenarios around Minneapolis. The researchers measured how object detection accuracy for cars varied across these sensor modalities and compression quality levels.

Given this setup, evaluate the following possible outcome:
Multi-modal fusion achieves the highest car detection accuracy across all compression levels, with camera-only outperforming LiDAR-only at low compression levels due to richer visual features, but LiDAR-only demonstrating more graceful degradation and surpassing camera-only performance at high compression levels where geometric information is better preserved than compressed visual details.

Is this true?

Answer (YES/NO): NO